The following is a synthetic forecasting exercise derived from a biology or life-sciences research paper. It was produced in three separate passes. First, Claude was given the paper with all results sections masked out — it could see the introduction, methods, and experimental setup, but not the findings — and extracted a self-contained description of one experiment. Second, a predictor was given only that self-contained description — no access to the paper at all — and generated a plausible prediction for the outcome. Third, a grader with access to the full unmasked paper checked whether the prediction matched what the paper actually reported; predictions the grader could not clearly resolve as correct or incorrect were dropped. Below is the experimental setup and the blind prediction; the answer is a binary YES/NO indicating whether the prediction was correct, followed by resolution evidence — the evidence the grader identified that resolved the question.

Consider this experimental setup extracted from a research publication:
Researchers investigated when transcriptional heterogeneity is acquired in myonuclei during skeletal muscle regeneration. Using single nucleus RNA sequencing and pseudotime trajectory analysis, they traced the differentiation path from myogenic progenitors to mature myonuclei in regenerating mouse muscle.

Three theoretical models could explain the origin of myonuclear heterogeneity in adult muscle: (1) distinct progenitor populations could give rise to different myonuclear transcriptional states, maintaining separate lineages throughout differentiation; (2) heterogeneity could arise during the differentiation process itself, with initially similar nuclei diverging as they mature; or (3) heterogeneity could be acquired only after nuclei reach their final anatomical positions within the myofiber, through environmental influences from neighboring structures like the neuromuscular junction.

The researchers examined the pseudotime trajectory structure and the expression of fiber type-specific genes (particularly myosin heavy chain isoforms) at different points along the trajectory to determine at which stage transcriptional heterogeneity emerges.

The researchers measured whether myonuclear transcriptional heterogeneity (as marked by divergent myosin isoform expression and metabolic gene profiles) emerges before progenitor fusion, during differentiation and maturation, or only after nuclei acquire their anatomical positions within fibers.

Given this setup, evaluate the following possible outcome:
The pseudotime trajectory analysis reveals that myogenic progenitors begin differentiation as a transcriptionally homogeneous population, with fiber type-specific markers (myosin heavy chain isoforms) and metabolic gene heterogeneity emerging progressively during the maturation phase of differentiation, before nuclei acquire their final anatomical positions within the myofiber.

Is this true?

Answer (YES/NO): YES